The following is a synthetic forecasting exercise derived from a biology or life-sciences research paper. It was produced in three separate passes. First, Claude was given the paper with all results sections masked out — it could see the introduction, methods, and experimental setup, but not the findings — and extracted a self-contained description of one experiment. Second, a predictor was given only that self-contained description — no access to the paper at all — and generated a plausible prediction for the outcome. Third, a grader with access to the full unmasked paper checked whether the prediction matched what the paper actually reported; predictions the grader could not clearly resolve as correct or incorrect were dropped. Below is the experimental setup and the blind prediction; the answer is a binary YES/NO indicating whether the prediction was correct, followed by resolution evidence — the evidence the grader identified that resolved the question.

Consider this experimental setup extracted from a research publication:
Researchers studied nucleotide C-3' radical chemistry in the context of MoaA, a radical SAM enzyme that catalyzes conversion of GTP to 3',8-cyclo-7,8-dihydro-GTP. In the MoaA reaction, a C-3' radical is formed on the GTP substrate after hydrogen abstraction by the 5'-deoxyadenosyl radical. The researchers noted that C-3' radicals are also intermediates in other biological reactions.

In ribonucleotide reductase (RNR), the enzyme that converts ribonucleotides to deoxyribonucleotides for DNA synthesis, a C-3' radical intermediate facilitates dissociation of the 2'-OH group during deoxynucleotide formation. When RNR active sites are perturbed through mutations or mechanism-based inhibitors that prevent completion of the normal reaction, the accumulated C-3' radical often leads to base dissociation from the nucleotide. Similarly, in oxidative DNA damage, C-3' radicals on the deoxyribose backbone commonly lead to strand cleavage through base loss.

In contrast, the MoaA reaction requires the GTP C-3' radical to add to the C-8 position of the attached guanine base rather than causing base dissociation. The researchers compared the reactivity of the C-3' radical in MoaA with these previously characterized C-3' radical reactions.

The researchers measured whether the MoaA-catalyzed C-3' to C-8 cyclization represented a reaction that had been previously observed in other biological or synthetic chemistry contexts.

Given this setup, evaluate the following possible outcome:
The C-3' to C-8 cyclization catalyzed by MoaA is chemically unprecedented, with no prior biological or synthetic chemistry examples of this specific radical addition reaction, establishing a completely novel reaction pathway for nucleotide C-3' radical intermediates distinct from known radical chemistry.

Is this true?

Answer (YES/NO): YES